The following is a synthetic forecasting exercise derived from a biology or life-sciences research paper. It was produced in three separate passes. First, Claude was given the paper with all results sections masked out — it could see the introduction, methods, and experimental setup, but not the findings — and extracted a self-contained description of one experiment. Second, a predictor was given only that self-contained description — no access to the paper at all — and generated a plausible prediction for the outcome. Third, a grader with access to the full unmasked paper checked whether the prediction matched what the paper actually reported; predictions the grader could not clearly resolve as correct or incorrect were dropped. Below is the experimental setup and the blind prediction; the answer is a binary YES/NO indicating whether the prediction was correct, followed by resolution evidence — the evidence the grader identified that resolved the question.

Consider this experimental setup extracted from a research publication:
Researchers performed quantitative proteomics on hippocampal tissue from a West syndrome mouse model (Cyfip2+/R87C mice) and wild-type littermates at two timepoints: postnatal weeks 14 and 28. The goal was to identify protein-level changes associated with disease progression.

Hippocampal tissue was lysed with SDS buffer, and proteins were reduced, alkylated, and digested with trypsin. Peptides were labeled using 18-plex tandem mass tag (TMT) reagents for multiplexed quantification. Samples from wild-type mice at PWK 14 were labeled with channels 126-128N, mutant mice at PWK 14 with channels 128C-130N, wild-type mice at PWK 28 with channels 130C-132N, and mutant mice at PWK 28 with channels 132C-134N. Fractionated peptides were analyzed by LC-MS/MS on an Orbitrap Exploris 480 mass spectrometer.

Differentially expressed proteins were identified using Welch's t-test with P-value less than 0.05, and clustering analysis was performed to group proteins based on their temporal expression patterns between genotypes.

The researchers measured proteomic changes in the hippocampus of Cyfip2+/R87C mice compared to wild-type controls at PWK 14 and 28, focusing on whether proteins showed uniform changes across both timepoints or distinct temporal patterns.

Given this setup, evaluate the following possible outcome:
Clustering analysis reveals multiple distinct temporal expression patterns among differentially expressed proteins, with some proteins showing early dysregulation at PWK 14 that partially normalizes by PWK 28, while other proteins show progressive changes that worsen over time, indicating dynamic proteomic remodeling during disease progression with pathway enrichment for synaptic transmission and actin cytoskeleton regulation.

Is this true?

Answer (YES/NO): NO